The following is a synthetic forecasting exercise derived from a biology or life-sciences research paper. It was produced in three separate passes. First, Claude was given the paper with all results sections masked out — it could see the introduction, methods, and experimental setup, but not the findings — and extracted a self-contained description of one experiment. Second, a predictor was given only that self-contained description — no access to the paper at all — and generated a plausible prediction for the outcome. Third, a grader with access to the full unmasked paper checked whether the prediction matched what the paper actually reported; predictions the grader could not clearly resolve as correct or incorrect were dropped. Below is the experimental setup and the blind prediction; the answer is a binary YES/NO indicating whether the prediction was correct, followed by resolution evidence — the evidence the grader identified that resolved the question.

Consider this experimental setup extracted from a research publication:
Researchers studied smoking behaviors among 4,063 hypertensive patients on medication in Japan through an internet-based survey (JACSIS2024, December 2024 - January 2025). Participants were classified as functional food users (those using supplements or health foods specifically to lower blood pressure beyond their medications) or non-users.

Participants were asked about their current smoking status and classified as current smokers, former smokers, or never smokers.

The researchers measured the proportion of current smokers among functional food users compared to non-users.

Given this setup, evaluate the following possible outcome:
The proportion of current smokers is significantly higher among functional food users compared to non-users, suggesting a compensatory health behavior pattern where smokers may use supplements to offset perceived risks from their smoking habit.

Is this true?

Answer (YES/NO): YES